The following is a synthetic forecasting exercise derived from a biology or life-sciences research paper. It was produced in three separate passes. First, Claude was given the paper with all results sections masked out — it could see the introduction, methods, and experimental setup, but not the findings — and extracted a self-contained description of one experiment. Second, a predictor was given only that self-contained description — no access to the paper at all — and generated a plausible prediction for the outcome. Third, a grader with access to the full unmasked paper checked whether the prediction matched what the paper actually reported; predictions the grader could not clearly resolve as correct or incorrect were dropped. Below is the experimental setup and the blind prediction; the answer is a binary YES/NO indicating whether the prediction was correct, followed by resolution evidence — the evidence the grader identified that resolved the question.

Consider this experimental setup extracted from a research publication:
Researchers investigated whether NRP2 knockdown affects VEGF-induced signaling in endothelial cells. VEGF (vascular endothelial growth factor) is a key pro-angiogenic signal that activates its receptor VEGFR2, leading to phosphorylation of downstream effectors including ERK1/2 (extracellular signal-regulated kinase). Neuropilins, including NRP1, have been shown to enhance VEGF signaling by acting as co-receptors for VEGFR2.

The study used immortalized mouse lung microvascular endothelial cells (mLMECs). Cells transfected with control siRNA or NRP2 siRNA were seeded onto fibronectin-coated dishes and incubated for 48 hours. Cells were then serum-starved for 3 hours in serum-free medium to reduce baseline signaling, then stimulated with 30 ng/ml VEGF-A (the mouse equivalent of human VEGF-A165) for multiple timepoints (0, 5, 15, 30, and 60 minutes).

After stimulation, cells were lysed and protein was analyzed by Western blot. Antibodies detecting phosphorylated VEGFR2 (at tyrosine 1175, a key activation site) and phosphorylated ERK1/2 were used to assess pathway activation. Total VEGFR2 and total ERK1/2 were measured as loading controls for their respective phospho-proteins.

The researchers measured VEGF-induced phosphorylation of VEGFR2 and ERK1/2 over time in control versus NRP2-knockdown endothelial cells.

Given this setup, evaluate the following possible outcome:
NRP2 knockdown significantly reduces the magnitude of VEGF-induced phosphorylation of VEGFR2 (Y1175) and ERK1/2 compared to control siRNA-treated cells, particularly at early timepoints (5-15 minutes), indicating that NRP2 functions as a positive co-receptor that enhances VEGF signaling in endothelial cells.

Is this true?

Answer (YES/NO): NO